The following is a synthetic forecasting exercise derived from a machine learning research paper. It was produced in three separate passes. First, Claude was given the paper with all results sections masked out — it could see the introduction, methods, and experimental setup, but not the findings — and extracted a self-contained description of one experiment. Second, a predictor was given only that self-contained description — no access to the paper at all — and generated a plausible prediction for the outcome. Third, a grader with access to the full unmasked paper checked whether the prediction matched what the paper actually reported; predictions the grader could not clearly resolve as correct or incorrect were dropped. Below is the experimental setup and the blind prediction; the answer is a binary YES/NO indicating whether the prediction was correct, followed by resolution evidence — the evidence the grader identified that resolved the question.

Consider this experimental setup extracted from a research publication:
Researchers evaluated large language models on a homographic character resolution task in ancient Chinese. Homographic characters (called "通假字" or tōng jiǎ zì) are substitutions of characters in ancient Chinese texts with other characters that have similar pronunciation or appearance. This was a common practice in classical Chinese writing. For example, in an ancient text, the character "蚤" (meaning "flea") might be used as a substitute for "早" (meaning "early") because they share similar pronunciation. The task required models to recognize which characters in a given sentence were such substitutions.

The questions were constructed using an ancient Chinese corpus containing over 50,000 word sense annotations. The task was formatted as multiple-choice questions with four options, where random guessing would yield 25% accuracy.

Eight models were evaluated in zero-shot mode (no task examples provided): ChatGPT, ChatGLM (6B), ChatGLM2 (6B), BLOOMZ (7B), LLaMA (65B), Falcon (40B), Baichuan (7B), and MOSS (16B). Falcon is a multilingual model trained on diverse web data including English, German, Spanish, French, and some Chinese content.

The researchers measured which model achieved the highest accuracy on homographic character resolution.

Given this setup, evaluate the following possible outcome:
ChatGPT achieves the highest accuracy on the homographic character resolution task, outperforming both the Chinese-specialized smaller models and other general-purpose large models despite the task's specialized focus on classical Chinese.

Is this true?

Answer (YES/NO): NO